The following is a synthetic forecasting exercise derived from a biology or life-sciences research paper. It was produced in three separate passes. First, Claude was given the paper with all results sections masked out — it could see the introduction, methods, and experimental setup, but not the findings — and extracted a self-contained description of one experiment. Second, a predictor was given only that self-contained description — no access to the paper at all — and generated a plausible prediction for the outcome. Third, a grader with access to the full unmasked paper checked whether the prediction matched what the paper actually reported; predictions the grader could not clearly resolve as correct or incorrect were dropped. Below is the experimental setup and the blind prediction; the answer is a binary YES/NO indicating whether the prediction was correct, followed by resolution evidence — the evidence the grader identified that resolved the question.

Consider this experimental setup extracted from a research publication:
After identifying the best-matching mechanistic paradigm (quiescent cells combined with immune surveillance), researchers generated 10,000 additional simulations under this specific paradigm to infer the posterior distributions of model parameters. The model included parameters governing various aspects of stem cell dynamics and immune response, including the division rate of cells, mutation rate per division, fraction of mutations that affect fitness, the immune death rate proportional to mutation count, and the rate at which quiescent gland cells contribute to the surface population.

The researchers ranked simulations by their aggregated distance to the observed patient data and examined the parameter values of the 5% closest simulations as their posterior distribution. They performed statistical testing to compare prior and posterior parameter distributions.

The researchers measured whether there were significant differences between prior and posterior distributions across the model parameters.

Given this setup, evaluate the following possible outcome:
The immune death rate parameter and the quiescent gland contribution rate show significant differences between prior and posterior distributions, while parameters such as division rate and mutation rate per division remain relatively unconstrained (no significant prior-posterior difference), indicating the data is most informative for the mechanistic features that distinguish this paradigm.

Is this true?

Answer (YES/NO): NO